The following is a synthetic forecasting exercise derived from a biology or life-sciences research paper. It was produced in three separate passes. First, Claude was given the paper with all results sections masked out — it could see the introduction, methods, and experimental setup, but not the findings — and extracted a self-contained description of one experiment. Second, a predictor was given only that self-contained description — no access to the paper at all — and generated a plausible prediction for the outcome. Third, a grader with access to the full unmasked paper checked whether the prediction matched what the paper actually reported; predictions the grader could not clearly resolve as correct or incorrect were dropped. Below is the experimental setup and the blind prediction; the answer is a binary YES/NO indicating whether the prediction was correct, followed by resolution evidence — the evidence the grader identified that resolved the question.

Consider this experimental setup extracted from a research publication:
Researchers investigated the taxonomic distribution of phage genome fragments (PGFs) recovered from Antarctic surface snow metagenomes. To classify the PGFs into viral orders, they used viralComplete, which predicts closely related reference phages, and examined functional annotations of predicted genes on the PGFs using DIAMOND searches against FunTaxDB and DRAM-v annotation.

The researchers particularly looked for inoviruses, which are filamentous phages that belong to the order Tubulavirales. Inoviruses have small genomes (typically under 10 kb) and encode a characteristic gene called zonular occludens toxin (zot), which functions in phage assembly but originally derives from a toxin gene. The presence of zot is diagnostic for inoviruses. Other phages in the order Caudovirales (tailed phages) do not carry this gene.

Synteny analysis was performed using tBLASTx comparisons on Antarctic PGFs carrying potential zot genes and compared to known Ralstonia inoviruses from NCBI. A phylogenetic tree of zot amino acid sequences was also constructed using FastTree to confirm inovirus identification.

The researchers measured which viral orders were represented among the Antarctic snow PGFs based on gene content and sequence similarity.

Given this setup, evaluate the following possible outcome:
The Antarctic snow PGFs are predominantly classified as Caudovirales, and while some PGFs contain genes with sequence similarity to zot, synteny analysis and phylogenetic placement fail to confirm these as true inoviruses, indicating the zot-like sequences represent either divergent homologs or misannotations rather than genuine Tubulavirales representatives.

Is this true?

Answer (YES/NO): NO